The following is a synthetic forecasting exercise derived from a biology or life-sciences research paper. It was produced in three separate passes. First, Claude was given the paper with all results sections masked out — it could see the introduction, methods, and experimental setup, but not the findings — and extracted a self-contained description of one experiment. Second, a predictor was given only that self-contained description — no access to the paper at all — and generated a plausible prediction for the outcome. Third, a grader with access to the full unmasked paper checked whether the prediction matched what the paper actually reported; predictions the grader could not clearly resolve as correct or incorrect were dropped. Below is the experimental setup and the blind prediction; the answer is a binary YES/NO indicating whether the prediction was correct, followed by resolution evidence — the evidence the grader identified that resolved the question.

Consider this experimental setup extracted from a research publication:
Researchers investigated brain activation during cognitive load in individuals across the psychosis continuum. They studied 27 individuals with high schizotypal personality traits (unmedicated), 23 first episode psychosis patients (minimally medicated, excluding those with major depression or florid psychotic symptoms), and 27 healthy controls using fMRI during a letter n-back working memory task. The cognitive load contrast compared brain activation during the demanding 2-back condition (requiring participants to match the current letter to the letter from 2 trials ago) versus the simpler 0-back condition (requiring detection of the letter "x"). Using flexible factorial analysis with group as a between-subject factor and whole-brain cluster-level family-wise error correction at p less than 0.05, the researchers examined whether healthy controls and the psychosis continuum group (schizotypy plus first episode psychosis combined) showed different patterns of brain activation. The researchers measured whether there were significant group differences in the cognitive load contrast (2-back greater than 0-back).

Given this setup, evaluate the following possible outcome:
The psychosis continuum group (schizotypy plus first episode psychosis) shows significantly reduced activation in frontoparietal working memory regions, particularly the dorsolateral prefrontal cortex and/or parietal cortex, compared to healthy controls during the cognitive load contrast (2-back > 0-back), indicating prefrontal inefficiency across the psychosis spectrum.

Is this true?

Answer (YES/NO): NO